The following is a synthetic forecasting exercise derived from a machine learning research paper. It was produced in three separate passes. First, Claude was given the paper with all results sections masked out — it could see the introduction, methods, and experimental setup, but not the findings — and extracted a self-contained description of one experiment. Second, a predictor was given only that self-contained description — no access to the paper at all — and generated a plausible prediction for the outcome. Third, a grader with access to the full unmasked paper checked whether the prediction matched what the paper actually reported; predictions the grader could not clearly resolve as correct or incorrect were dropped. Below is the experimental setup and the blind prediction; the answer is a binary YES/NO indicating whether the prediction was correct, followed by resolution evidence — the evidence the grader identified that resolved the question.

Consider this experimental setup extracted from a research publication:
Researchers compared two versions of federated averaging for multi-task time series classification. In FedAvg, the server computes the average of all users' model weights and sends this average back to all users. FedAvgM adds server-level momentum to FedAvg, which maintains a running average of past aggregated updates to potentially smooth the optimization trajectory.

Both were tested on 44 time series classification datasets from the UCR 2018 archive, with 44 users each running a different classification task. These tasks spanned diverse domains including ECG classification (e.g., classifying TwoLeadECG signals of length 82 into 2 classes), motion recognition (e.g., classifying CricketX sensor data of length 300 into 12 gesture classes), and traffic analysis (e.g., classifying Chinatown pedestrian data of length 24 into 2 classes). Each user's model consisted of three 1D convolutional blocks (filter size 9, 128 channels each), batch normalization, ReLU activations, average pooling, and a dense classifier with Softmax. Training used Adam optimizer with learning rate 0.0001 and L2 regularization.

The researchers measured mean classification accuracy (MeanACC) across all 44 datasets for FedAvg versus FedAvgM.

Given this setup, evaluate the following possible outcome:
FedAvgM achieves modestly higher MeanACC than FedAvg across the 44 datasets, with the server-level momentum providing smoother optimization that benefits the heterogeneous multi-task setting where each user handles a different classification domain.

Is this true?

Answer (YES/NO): NO